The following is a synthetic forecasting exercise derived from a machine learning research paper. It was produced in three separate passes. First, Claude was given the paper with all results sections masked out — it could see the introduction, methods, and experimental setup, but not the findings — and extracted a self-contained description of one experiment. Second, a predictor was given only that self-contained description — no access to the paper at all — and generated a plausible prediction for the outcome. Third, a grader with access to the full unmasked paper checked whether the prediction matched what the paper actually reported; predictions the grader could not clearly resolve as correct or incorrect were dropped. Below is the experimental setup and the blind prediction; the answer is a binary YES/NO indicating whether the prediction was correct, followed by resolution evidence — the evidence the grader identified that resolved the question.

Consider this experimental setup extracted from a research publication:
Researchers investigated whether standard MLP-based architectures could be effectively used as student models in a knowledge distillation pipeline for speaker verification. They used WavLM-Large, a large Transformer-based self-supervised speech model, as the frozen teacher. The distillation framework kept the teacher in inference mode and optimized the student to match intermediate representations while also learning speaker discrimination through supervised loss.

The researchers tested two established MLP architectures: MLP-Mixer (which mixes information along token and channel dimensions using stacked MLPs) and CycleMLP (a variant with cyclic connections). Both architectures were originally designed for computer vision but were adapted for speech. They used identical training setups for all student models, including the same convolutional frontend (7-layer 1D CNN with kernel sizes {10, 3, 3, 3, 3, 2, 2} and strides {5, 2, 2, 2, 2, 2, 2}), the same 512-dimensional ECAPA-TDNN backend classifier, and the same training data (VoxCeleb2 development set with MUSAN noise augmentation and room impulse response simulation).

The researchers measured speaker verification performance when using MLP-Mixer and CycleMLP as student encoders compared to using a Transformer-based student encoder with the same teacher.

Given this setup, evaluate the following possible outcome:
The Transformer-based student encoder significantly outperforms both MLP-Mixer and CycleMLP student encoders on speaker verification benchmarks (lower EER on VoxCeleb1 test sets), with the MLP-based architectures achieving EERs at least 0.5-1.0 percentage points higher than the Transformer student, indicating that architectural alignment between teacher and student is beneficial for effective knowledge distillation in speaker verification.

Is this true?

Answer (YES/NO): NO